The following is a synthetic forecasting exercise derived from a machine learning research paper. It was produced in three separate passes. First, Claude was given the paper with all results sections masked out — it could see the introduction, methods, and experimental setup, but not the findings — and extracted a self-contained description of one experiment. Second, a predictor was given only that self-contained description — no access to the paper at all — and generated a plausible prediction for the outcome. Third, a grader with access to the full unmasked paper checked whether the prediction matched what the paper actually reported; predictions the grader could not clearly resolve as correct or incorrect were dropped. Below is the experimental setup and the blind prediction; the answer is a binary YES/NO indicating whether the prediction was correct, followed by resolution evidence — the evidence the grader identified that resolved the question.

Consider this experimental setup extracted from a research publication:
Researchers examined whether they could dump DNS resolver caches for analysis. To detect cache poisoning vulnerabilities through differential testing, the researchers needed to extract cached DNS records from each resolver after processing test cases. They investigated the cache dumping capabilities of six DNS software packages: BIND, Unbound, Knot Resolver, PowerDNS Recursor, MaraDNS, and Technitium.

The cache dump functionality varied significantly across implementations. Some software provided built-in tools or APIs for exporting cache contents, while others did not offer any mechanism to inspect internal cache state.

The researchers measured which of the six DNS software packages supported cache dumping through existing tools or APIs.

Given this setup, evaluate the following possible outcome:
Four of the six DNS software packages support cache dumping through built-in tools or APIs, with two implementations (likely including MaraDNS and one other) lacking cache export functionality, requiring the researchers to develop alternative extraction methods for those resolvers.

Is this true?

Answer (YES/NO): YES